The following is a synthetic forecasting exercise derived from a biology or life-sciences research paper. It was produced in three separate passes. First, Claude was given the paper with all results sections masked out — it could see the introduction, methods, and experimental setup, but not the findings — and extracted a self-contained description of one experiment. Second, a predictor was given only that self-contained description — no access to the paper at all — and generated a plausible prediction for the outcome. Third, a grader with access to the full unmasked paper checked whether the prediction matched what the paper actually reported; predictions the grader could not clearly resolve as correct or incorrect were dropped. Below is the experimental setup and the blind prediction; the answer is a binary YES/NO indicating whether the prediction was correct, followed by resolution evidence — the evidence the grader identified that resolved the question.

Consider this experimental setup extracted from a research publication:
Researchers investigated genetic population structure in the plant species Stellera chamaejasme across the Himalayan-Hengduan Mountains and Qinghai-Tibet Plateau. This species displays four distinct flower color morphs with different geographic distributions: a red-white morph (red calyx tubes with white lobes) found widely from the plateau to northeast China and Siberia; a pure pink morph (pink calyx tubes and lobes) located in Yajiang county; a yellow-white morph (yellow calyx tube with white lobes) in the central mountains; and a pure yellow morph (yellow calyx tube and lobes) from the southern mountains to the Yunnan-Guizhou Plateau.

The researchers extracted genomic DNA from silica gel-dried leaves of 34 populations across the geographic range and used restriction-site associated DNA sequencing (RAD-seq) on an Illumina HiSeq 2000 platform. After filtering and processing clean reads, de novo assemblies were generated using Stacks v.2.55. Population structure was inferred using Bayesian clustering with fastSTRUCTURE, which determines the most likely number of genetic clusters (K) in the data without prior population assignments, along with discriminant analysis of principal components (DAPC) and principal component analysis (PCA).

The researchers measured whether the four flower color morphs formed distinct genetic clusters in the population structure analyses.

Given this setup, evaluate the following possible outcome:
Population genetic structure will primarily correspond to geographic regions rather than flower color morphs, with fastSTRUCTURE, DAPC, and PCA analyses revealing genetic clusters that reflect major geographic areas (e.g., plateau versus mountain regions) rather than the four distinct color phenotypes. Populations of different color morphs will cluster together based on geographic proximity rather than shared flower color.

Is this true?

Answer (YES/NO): NO